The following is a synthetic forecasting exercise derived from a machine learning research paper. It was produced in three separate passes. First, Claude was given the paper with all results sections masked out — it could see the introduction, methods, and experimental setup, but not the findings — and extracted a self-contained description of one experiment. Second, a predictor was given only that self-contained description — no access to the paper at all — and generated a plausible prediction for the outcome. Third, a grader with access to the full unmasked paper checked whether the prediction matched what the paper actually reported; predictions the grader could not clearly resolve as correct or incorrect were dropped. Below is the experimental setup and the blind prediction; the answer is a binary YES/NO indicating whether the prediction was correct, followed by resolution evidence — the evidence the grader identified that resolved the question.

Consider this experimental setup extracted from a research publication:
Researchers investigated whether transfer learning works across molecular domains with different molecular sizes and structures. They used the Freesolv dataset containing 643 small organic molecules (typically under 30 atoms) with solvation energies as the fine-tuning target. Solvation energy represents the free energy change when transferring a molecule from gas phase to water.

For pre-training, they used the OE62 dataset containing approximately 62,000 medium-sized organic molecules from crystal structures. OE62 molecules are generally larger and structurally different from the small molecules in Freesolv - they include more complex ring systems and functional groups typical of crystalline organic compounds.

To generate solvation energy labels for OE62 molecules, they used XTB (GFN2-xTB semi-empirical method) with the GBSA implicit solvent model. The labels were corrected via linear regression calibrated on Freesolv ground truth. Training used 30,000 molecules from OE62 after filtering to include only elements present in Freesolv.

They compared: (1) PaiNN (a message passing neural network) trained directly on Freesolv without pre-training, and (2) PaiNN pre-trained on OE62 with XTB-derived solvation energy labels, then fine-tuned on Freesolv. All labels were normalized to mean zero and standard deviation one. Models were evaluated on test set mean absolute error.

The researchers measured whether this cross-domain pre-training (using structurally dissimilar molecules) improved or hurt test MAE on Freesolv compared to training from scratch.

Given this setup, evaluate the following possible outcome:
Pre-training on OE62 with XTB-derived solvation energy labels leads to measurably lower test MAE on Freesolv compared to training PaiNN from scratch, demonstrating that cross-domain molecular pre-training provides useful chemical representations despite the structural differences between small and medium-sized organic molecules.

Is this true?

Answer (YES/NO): NO